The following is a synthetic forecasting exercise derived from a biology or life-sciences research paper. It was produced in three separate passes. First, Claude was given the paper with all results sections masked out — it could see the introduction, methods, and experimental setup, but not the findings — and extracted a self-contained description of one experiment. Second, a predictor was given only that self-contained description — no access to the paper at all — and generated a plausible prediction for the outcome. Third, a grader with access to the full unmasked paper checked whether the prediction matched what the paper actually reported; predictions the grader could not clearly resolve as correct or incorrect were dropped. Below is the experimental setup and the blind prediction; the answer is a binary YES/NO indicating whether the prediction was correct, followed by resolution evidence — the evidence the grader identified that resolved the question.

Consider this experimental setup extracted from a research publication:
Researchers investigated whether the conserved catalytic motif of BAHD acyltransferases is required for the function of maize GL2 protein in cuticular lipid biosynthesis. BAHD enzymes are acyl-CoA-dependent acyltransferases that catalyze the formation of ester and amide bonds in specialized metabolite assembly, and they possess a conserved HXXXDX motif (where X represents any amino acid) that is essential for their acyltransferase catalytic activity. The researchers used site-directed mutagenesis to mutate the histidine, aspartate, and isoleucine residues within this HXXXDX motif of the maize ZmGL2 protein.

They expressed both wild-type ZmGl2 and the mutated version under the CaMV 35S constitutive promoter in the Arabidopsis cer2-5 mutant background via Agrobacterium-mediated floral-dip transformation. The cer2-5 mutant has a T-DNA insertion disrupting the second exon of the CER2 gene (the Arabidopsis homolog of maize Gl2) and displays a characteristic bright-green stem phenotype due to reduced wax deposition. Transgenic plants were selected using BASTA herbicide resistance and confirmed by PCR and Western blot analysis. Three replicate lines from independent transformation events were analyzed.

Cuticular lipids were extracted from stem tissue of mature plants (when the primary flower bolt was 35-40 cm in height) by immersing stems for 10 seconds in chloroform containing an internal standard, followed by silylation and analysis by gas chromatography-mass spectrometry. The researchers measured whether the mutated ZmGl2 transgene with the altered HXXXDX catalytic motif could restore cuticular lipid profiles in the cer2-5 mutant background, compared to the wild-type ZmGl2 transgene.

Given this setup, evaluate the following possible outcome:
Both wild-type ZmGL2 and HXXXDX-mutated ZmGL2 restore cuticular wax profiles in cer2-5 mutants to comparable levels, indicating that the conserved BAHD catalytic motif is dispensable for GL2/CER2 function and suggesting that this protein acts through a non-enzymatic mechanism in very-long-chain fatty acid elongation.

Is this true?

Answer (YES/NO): YES